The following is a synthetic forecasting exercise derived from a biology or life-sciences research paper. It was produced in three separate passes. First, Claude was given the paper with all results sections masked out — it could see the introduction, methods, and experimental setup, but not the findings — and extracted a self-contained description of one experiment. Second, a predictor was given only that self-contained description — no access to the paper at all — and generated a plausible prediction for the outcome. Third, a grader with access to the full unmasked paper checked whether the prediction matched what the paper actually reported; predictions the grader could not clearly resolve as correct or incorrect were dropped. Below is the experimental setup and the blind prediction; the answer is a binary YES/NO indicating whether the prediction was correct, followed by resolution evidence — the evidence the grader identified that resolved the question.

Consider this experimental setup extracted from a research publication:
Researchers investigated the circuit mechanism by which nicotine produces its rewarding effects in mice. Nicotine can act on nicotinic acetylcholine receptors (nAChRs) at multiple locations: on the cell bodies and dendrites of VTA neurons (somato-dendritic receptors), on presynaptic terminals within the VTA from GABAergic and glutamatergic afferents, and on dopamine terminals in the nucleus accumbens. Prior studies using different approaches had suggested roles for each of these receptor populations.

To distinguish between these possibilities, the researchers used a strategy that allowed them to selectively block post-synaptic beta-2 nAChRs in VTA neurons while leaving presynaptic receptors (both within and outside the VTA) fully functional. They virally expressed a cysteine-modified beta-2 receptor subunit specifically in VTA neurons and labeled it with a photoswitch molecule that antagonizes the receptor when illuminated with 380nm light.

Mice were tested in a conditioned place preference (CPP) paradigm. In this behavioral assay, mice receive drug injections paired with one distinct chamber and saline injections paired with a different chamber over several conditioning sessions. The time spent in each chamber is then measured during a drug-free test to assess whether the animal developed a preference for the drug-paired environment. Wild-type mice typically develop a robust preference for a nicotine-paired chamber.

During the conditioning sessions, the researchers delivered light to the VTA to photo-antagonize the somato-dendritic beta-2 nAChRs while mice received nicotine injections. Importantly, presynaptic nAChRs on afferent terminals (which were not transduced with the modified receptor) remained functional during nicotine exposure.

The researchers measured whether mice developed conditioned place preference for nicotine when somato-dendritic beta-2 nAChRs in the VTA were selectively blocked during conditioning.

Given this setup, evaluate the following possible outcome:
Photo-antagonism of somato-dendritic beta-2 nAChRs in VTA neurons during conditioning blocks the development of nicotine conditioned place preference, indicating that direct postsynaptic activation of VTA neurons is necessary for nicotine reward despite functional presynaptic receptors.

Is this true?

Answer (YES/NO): YES